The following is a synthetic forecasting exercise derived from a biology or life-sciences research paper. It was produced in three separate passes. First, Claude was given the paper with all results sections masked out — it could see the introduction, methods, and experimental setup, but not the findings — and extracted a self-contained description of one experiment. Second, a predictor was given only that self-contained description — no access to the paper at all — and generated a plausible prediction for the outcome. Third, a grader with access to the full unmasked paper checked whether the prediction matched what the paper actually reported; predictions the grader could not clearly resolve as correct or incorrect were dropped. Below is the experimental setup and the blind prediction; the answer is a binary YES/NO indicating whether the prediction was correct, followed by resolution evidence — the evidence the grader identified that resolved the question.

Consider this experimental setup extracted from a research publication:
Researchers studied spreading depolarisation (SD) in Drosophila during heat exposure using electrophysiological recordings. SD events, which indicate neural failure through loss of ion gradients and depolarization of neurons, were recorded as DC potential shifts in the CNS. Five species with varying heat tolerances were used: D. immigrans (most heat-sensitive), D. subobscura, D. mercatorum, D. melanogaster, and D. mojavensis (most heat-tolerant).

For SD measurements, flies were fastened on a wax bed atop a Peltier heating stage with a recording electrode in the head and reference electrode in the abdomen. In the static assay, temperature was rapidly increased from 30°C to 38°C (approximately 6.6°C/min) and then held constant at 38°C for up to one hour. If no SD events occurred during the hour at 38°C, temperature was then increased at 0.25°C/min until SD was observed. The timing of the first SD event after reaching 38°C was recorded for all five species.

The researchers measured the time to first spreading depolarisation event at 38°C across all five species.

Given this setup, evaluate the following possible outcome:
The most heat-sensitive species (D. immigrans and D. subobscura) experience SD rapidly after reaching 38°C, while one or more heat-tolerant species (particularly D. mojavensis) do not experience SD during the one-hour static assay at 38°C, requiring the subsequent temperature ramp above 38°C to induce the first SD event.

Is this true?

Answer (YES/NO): YES